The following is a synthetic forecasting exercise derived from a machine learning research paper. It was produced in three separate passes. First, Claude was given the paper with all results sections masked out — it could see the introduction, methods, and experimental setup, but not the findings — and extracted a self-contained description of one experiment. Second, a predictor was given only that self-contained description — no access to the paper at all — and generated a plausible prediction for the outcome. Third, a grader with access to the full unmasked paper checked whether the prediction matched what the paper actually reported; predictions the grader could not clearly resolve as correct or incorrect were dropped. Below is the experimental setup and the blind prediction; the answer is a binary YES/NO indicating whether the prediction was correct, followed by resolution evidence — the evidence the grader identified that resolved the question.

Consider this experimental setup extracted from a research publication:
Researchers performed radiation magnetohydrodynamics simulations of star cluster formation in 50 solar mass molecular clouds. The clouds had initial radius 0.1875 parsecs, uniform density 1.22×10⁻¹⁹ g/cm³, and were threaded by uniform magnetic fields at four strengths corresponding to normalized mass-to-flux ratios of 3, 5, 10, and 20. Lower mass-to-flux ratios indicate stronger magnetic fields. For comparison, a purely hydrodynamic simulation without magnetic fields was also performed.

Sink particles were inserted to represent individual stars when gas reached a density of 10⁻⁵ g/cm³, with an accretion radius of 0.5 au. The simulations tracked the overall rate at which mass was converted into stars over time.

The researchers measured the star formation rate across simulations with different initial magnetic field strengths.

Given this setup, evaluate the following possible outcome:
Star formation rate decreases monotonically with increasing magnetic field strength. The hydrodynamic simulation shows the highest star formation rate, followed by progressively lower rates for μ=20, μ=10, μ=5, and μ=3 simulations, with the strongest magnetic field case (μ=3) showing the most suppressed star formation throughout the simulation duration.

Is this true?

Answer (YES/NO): NO